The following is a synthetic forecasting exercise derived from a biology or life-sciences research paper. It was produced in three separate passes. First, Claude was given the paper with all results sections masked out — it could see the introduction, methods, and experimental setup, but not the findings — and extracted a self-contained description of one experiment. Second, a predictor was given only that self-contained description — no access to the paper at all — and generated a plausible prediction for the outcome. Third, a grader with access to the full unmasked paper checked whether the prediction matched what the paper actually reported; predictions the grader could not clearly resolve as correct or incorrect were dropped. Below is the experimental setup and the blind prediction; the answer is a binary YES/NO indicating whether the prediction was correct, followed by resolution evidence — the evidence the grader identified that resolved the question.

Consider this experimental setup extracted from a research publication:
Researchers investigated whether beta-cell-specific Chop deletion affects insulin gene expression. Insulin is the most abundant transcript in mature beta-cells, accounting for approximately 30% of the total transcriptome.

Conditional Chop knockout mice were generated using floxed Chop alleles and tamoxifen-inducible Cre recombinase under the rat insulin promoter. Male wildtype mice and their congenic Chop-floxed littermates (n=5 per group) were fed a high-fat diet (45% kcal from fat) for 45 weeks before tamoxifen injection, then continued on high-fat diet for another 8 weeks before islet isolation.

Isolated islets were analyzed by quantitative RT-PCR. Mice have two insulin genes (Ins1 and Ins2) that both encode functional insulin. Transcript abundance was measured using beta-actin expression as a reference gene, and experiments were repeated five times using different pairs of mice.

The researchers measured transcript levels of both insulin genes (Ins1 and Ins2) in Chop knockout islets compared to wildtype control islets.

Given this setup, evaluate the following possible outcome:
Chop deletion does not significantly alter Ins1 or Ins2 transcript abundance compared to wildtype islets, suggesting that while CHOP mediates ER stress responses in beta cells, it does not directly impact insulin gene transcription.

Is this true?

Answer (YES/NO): NO